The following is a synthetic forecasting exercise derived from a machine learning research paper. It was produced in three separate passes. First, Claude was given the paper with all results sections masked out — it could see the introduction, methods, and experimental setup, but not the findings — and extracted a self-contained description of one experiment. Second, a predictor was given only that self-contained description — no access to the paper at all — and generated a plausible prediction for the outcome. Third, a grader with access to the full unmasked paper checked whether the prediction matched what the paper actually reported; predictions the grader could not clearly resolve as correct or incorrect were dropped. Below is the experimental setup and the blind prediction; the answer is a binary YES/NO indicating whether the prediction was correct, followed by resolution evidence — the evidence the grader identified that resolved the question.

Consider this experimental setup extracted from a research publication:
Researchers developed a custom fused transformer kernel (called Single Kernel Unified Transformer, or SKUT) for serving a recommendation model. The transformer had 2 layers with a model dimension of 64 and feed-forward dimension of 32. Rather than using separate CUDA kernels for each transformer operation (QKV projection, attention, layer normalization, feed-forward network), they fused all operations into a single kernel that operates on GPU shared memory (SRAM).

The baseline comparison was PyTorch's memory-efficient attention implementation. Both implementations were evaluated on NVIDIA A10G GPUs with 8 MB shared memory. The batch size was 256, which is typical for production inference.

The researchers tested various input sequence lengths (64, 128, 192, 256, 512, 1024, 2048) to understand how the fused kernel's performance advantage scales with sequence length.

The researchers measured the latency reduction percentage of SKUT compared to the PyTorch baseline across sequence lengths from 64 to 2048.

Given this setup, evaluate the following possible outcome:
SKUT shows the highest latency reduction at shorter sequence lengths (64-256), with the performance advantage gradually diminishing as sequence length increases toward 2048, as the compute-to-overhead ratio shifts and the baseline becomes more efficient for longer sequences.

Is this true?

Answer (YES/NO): NO